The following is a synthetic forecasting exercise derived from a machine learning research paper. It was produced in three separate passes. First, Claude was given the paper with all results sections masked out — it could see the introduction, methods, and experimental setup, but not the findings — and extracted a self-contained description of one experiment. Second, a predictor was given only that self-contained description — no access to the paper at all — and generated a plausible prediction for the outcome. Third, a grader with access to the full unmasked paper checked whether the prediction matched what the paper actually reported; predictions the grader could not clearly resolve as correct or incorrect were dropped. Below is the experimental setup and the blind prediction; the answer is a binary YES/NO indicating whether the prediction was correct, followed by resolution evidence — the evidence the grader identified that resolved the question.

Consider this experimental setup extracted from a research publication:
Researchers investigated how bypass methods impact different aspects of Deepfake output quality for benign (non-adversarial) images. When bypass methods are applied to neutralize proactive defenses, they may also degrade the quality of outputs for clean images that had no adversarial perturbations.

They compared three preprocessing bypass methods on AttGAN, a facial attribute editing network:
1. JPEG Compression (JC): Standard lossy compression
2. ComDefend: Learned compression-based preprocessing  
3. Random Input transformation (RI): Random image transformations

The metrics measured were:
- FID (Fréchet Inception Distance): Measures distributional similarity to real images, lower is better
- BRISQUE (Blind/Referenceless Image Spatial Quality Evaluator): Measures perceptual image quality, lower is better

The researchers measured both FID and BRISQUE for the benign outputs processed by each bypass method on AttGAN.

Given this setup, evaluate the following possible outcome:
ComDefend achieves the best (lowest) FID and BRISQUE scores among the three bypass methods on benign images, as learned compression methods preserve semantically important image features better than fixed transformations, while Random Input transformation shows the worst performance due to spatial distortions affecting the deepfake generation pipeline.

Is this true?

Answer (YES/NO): NO